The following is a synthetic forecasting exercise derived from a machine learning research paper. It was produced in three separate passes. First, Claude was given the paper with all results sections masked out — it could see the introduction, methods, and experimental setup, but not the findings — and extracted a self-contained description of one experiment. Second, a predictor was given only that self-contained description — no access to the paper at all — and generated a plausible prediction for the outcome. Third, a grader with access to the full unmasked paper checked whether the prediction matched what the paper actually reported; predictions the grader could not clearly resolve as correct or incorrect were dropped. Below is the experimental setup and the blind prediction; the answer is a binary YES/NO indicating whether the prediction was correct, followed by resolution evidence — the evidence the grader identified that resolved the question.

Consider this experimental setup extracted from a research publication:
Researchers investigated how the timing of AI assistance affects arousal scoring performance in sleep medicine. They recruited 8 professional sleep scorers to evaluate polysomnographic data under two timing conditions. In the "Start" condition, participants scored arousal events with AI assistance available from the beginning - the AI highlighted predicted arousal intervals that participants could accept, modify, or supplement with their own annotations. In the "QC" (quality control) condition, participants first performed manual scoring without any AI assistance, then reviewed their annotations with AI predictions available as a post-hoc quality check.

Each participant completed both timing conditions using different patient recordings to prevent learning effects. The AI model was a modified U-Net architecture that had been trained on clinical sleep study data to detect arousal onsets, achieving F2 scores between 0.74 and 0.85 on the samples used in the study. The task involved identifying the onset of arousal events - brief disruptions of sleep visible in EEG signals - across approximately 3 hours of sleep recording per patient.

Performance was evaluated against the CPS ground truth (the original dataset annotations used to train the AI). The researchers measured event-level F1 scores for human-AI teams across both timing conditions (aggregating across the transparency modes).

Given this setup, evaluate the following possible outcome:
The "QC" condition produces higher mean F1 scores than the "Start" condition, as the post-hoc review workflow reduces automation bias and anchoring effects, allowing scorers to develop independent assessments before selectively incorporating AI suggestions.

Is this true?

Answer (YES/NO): NO